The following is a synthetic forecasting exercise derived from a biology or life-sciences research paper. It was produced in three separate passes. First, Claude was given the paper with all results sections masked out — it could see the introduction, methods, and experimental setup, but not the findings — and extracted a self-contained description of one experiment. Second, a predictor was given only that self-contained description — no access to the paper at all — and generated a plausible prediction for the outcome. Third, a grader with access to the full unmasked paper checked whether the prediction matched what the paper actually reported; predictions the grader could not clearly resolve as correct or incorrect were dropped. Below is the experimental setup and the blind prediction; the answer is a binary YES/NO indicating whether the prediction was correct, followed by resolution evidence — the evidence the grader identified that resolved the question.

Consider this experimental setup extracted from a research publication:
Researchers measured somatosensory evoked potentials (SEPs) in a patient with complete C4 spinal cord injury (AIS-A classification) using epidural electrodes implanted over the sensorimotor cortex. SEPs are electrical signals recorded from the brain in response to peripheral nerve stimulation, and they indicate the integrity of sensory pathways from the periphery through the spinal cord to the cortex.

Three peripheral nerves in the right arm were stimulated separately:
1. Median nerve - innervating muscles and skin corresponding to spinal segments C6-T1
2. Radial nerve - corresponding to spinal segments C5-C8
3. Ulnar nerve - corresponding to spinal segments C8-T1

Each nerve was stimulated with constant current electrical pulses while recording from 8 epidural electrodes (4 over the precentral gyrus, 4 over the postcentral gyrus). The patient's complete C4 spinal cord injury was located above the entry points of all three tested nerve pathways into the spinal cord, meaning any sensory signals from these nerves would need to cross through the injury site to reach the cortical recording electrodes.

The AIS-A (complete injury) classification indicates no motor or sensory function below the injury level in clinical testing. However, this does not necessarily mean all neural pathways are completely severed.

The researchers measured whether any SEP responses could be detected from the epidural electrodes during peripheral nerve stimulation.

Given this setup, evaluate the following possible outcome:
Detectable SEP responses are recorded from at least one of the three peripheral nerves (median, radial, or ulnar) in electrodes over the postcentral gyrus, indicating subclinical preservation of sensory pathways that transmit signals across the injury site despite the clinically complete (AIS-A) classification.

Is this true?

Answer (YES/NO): YES